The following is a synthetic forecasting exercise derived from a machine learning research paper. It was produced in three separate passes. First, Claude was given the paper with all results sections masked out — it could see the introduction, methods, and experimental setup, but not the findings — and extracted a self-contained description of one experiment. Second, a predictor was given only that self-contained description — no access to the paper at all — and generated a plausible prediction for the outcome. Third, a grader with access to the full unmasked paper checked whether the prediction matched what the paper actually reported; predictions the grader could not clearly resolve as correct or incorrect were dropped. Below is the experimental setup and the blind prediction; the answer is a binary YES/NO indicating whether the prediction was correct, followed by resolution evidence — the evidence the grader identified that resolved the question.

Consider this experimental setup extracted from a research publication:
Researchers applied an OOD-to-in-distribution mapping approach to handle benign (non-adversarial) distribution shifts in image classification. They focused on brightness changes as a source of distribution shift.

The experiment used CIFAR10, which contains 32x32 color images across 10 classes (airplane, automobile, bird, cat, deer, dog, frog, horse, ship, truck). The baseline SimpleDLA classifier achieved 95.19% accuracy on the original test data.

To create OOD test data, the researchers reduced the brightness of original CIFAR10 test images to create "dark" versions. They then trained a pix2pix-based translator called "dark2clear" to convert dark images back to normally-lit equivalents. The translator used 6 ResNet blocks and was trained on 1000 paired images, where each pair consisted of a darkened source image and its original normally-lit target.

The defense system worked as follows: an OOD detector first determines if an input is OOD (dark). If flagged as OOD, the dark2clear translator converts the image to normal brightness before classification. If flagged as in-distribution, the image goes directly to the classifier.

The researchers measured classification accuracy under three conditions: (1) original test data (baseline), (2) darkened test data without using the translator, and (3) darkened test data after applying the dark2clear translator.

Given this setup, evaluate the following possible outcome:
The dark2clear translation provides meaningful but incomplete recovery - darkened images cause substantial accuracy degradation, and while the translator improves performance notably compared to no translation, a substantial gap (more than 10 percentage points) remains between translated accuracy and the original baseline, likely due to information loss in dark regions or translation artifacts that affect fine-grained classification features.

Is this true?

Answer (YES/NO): NO